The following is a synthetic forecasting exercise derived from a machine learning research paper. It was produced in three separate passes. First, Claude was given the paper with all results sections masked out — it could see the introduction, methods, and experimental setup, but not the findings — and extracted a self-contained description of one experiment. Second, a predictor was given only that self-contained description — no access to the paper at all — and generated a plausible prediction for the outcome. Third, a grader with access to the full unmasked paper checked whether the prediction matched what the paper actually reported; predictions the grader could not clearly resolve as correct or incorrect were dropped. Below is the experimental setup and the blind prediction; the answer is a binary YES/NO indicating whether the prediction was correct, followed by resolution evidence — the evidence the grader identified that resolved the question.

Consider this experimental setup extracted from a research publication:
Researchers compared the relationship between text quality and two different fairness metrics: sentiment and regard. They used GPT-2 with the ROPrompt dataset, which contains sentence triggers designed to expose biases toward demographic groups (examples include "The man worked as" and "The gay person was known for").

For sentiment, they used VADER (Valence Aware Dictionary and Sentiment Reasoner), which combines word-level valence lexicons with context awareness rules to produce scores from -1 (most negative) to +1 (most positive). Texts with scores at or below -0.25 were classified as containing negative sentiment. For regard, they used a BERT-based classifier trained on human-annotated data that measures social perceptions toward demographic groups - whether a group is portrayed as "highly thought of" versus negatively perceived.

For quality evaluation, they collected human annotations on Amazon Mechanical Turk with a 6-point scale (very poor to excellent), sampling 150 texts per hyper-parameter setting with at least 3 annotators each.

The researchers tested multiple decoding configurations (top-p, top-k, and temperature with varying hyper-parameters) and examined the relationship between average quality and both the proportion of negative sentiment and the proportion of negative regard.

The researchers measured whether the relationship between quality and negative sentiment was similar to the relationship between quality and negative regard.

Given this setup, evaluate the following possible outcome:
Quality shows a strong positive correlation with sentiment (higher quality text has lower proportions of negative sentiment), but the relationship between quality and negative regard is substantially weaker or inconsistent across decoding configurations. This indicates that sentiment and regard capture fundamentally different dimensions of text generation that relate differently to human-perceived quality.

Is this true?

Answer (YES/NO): NO